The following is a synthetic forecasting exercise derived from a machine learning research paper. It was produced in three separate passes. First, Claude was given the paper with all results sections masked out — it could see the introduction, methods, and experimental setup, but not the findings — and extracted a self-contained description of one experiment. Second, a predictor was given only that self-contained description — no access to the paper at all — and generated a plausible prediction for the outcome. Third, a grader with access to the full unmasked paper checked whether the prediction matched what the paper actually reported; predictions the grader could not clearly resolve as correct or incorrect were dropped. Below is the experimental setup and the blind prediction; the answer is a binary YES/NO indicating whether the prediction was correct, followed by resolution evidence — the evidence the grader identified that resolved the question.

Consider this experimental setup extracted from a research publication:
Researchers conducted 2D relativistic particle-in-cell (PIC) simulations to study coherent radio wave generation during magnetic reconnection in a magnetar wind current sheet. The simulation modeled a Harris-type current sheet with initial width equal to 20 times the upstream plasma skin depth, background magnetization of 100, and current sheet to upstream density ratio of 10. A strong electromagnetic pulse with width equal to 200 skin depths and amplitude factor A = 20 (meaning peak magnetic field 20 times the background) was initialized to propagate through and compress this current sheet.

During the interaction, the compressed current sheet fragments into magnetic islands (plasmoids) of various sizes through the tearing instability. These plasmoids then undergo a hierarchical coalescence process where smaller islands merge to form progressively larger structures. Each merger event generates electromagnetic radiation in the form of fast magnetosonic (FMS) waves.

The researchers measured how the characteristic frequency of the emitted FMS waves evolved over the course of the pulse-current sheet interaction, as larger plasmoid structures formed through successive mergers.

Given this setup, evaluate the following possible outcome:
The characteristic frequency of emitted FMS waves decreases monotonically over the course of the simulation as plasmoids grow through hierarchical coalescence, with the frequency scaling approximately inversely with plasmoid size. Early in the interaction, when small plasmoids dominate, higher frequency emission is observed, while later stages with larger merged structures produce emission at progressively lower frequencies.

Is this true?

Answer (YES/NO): YES